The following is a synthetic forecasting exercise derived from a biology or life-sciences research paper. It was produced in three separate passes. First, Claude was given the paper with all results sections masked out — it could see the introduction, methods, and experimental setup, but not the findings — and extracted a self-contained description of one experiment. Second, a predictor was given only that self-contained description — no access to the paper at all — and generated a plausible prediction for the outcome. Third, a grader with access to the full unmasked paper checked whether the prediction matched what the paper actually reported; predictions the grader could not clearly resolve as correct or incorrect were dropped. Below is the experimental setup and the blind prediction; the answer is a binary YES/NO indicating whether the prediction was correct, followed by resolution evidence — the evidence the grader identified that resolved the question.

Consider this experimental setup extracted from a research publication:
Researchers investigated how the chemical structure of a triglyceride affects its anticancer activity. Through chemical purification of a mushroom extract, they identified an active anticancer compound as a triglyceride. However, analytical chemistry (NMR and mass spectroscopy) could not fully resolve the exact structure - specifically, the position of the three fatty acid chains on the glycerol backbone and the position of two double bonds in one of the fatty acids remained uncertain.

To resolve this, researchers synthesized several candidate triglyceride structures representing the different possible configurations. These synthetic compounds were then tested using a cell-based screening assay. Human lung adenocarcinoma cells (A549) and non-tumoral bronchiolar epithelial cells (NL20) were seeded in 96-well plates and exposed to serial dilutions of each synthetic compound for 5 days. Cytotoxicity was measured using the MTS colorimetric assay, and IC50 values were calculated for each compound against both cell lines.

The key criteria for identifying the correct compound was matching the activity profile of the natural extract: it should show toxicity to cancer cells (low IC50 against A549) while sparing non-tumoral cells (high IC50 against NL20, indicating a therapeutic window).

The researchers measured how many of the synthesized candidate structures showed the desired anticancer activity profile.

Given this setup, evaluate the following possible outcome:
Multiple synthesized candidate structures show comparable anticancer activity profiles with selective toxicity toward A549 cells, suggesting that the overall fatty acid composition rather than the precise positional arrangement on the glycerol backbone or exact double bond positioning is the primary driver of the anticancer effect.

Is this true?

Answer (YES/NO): NO